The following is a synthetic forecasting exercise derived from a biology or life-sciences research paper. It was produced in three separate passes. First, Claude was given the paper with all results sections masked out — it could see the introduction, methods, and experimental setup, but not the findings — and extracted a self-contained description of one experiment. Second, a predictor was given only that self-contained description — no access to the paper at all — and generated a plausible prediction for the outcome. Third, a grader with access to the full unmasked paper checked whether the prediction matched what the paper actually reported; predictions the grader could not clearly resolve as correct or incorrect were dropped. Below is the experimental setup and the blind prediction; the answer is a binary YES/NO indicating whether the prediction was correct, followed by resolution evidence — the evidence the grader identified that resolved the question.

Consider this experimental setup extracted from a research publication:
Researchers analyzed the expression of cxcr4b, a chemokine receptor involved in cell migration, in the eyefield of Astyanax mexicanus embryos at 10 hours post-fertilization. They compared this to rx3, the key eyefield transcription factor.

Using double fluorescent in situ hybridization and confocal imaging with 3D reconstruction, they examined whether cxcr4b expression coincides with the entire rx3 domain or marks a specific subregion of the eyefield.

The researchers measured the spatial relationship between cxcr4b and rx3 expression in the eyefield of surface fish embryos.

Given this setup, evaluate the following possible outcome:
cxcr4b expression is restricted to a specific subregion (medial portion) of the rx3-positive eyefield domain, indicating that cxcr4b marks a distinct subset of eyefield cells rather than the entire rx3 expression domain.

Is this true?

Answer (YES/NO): NO